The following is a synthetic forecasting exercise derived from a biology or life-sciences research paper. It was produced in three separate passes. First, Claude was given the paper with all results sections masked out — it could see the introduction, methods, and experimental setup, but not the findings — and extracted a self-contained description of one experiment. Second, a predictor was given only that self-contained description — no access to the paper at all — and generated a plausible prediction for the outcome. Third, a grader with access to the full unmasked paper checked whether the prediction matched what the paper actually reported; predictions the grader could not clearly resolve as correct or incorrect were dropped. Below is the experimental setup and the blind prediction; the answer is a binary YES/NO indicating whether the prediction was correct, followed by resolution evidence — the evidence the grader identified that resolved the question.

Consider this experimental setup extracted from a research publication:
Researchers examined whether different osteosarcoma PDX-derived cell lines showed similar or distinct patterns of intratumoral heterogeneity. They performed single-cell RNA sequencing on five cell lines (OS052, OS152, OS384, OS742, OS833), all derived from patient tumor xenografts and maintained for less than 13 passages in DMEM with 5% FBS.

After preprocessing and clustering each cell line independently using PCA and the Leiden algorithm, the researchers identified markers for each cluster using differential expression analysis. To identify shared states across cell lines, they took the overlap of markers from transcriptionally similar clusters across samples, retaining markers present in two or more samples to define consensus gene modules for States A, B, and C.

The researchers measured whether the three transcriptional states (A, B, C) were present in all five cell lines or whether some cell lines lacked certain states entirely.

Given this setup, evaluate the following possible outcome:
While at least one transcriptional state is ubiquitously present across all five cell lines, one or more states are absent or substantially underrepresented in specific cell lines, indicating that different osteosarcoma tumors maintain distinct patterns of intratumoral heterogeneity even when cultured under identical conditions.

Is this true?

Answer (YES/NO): NO